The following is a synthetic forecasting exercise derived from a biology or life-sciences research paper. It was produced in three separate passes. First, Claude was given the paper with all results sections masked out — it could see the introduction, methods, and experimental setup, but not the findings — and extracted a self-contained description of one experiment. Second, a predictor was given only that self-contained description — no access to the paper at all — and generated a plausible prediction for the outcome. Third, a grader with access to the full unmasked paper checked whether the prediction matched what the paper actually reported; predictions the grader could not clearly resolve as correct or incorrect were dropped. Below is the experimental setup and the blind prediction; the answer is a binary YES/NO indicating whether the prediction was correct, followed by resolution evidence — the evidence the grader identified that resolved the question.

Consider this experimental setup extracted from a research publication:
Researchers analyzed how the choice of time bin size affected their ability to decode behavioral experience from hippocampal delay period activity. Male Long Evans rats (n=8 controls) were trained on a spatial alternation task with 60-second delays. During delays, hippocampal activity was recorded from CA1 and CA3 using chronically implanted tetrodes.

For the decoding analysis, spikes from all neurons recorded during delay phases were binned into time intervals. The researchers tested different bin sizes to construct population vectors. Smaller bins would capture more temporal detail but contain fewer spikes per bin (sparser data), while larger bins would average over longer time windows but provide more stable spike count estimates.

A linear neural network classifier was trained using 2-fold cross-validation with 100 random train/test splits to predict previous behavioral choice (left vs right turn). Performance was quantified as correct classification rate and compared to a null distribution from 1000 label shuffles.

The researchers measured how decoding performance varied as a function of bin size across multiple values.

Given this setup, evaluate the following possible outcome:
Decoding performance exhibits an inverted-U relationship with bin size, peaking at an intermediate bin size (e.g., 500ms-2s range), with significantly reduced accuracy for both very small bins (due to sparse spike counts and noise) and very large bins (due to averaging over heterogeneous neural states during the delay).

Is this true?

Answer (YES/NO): NO